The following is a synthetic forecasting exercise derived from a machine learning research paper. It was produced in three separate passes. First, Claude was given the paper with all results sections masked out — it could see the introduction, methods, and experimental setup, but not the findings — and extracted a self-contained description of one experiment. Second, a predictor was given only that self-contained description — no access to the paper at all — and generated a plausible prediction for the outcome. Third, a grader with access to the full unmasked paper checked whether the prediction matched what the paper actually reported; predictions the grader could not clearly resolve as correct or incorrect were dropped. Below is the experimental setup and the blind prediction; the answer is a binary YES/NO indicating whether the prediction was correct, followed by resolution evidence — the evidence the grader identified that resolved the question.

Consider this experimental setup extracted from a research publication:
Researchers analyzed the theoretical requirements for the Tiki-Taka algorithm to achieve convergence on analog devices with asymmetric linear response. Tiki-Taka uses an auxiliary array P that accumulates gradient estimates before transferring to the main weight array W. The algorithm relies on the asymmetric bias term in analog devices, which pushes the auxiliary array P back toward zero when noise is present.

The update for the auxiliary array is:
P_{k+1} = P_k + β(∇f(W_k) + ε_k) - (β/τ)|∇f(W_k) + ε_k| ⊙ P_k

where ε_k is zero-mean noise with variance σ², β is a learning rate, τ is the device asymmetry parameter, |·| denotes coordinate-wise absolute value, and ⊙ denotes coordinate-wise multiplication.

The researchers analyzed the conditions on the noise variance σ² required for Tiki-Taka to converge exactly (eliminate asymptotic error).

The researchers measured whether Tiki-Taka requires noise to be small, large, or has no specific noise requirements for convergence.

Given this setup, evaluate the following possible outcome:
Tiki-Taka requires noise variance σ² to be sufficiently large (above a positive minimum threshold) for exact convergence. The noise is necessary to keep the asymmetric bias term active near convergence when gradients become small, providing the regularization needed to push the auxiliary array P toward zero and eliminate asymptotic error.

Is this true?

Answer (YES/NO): YES